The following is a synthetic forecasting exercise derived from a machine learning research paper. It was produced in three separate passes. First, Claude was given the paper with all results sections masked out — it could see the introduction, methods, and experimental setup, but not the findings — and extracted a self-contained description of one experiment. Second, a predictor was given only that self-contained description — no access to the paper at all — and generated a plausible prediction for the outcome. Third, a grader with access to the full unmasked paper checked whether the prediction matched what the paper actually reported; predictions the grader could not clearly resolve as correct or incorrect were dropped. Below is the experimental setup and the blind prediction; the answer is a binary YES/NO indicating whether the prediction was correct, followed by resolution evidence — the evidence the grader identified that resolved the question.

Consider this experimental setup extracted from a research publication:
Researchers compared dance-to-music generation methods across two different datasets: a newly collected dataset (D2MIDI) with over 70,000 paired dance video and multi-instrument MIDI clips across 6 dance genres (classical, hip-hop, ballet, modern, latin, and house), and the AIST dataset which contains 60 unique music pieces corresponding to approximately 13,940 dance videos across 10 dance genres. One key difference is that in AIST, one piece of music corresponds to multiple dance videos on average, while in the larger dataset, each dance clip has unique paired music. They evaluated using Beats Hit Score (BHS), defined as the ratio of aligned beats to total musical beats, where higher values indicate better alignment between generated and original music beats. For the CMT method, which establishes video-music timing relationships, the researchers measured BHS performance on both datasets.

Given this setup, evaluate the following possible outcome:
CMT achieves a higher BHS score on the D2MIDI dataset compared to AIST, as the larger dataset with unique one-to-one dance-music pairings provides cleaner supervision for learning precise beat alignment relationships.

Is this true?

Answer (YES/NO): NO